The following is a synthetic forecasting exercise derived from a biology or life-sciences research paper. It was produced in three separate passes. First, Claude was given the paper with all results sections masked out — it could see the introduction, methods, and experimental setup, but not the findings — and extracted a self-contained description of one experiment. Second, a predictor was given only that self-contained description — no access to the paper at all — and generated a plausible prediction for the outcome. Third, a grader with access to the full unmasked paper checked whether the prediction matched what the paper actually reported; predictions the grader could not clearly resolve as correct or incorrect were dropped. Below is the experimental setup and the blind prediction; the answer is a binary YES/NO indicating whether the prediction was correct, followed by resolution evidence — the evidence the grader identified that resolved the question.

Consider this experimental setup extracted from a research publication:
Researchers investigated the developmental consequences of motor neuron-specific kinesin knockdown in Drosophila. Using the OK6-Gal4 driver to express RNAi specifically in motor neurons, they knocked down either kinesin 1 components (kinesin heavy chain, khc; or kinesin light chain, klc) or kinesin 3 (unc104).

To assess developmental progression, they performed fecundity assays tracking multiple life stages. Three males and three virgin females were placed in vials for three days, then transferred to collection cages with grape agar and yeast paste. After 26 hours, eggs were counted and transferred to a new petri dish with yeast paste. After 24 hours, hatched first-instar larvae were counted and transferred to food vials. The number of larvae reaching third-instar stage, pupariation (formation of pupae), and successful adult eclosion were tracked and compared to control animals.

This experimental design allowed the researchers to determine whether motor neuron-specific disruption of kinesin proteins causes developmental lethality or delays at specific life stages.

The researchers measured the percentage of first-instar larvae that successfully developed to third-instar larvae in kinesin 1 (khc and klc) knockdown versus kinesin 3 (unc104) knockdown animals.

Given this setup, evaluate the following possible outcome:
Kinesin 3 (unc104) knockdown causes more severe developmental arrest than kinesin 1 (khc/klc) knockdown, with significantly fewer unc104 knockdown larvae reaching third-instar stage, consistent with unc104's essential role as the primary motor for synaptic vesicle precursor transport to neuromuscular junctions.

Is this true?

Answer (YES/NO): NO